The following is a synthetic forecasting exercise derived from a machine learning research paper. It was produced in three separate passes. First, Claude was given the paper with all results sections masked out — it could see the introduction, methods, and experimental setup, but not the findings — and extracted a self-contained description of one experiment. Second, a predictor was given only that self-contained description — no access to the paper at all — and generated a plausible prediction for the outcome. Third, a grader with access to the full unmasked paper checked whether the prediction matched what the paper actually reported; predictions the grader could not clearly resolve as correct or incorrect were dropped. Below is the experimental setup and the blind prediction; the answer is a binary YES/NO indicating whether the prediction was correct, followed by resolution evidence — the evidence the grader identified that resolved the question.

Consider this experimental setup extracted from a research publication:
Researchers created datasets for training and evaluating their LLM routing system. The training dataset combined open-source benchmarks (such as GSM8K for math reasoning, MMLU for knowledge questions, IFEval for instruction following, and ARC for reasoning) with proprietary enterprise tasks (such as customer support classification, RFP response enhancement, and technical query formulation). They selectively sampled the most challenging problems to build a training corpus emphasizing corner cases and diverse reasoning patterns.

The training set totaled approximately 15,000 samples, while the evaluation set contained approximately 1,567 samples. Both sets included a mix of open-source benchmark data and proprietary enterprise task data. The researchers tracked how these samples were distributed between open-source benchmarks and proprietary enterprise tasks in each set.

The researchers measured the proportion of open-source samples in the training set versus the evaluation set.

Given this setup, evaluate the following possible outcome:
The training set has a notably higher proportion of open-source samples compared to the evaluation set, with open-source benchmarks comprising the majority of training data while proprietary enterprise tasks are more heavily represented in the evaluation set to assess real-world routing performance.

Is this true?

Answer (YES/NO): NO